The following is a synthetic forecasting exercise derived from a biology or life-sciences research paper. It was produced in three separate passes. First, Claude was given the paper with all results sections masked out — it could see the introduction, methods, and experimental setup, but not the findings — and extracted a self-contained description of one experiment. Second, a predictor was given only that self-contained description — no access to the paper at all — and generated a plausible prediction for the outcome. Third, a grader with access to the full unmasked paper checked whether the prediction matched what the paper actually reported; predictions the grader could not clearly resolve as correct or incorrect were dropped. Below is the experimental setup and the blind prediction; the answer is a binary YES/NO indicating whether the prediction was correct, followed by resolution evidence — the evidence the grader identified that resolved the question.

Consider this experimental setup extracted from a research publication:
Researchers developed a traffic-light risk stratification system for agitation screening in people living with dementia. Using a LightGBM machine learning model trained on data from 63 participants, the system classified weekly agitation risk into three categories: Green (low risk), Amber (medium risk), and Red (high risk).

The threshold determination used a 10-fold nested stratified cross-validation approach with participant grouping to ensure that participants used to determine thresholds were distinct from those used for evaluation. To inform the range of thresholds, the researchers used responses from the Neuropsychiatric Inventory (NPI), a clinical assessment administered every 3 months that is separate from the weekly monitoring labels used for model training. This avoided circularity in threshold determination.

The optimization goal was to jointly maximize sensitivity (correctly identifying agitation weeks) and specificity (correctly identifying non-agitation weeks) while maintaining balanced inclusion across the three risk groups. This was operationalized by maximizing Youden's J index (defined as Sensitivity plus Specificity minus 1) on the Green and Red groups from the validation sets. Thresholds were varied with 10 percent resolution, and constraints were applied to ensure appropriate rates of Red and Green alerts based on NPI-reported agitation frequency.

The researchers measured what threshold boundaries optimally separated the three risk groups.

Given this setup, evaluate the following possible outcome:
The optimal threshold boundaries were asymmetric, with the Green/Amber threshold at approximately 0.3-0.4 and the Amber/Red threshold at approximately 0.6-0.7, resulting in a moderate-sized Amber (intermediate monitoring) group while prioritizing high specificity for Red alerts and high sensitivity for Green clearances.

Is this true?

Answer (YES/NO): NO